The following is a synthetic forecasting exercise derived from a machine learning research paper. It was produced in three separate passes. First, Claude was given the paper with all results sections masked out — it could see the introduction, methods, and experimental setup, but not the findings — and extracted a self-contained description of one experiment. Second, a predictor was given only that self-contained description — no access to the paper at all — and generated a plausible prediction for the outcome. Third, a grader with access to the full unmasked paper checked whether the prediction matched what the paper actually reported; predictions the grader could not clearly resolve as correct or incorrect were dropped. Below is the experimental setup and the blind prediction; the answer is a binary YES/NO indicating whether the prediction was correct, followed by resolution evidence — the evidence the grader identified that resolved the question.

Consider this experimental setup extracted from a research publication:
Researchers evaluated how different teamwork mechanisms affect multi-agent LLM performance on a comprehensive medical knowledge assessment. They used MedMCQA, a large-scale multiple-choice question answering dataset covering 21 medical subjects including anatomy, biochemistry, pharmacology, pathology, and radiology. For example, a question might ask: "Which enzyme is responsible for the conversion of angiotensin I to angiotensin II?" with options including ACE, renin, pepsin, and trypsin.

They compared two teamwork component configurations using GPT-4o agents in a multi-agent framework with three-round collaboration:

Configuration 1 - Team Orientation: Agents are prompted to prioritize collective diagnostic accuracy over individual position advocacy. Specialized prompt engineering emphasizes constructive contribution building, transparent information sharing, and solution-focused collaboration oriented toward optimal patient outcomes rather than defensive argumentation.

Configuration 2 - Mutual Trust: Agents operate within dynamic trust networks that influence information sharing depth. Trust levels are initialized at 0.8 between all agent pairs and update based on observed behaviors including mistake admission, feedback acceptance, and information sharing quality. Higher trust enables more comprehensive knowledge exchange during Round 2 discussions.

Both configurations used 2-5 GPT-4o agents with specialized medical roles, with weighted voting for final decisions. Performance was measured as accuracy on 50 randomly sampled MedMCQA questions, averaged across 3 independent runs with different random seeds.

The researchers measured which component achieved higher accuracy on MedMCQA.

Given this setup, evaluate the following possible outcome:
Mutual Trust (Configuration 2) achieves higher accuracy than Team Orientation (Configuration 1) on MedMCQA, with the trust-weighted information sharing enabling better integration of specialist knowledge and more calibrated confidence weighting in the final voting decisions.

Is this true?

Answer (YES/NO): NO